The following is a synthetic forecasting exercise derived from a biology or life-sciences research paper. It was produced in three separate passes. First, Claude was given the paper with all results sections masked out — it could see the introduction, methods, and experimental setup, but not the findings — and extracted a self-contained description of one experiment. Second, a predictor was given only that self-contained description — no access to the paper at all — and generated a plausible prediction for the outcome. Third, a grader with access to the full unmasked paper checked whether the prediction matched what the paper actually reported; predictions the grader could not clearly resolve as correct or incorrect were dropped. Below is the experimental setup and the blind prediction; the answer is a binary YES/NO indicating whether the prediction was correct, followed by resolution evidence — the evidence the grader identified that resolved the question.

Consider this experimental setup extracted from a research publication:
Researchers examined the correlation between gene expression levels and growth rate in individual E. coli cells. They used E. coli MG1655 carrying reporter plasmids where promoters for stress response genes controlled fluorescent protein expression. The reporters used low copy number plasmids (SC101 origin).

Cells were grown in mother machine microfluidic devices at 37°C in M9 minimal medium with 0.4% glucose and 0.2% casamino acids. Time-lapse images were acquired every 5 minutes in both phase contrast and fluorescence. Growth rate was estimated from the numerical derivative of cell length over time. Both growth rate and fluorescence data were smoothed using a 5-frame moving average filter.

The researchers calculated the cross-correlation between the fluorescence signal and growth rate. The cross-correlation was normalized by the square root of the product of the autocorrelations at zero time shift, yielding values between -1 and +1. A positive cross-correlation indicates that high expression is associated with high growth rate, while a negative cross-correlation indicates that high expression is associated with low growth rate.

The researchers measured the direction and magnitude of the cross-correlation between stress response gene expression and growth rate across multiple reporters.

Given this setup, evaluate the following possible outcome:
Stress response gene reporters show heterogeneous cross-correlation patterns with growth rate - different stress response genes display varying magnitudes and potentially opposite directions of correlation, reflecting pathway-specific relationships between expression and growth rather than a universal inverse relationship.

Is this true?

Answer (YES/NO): YES